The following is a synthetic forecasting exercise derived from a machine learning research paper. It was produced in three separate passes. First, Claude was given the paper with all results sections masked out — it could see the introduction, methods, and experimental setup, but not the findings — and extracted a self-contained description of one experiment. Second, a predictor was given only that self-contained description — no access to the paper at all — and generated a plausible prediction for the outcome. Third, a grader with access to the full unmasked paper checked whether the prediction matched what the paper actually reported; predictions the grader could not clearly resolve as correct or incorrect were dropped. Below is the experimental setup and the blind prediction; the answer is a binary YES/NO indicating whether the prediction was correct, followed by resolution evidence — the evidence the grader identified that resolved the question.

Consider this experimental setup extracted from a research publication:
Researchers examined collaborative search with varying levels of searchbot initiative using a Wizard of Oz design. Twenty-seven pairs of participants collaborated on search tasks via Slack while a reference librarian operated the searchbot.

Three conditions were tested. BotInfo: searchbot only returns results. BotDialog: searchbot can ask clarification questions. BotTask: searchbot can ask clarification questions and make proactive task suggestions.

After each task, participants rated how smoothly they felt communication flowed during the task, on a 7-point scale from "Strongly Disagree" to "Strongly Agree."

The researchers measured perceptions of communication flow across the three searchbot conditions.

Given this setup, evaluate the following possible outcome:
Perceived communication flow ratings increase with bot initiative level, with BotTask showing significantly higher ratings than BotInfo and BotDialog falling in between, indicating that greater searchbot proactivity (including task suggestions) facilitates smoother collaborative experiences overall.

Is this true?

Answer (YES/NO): NO